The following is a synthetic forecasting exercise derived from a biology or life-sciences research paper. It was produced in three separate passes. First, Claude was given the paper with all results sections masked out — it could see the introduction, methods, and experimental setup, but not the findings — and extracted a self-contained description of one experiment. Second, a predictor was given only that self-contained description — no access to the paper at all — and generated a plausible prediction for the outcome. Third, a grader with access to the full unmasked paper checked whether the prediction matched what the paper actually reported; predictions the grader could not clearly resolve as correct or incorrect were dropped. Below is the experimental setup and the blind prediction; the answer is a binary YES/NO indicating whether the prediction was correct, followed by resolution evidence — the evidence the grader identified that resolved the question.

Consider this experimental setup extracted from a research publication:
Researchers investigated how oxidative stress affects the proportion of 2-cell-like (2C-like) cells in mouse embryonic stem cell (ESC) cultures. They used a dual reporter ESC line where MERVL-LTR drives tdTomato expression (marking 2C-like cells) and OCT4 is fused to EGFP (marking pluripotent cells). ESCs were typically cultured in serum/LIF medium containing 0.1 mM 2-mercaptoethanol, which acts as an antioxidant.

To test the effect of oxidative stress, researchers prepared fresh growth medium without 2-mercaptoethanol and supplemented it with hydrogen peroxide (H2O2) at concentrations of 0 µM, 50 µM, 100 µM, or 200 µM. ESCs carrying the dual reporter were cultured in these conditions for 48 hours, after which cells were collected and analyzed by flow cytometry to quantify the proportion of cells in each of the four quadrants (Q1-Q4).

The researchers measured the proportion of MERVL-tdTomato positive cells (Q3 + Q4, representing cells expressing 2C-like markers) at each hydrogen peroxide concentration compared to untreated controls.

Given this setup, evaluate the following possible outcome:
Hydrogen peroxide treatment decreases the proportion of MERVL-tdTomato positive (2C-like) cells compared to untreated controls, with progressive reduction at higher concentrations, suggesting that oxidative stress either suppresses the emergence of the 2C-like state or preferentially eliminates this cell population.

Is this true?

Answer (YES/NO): NO